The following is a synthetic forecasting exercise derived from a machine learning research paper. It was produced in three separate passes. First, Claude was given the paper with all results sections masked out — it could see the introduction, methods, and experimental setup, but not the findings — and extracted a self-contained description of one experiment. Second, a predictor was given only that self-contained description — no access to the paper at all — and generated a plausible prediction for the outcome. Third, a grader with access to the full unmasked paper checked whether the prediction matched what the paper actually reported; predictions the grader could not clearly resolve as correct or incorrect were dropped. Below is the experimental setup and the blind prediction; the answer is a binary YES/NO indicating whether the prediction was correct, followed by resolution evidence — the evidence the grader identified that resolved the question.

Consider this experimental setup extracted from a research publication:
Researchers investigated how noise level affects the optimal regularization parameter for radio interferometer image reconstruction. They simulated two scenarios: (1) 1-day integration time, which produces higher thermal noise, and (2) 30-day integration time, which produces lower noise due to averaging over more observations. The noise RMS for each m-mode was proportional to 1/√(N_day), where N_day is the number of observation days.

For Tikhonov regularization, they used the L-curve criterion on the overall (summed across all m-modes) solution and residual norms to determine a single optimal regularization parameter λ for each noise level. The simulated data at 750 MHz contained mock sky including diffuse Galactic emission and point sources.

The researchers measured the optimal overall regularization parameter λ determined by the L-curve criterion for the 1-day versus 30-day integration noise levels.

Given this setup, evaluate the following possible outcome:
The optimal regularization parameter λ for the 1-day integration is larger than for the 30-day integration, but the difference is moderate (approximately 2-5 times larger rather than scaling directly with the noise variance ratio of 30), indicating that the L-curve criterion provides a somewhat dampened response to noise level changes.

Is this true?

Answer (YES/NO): YES